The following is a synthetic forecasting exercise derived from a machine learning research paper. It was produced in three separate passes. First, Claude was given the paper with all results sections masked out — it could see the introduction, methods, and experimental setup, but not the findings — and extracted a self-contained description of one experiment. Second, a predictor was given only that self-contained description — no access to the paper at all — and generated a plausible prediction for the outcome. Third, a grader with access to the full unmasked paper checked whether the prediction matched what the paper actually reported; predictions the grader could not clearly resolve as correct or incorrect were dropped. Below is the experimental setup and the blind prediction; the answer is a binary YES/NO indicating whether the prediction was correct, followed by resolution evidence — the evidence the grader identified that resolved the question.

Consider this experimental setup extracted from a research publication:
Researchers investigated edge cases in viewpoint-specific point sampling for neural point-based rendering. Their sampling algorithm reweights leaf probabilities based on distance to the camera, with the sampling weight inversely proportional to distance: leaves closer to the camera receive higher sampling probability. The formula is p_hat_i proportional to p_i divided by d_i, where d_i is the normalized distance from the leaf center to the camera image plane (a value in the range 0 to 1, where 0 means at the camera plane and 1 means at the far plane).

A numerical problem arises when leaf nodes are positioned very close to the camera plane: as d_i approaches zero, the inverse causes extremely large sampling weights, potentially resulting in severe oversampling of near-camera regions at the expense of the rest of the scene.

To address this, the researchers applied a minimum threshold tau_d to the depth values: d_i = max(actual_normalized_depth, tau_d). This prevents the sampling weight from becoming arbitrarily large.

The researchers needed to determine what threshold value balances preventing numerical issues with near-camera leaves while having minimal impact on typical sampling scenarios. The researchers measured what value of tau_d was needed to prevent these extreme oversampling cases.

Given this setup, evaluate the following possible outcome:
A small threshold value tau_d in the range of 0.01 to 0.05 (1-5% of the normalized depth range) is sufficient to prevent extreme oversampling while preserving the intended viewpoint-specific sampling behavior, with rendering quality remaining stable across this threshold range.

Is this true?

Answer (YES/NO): NO